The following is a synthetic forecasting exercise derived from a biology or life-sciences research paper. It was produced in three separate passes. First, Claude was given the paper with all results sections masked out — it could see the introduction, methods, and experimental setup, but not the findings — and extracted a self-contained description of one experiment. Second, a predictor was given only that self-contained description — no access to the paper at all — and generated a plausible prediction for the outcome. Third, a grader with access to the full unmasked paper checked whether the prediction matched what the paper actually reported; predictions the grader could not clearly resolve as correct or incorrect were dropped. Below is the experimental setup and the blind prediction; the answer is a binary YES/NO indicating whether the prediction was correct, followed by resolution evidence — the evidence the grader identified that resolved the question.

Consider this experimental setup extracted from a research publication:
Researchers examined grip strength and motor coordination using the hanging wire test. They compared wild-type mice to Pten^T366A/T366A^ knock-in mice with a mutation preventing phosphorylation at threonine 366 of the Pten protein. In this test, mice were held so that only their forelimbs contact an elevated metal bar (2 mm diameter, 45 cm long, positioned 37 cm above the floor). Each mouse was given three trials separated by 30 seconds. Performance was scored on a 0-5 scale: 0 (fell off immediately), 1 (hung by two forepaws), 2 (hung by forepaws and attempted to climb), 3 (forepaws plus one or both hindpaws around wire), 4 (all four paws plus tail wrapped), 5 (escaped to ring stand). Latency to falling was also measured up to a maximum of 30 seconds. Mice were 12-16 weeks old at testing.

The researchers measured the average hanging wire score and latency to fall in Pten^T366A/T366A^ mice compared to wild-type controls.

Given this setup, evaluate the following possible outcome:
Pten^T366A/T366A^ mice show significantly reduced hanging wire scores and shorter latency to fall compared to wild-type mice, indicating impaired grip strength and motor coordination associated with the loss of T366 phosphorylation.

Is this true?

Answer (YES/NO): NO